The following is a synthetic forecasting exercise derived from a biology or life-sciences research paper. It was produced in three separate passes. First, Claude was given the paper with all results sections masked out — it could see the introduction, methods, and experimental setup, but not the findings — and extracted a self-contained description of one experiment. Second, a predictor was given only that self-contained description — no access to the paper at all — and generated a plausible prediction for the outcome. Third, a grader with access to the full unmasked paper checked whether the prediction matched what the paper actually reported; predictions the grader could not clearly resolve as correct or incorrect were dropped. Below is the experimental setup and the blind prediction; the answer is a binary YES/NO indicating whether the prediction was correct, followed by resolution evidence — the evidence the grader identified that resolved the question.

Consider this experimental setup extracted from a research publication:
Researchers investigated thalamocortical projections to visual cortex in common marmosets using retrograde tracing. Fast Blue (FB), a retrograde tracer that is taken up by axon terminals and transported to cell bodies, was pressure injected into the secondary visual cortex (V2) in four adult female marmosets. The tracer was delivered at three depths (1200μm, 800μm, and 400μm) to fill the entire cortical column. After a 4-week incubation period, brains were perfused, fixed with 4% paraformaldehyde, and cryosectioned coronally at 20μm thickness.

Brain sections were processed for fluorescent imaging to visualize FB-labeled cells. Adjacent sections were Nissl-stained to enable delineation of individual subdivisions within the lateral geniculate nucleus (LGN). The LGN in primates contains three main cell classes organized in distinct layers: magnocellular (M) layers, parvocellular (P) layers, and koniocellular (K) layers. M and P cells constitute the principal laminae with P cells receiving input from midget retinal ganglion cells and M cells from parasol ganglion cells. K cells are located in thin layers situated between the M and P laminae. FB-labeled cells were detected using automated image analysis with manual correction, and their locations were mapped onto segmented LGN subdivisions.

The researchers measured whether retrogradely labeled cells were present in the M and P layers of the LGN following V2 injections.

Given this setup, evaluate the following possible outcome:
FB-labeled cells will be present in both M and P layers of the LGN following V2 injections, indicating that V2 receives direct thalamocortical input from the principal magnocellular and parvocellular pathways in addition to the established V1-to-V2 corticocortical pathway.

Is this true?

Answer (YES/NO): NO